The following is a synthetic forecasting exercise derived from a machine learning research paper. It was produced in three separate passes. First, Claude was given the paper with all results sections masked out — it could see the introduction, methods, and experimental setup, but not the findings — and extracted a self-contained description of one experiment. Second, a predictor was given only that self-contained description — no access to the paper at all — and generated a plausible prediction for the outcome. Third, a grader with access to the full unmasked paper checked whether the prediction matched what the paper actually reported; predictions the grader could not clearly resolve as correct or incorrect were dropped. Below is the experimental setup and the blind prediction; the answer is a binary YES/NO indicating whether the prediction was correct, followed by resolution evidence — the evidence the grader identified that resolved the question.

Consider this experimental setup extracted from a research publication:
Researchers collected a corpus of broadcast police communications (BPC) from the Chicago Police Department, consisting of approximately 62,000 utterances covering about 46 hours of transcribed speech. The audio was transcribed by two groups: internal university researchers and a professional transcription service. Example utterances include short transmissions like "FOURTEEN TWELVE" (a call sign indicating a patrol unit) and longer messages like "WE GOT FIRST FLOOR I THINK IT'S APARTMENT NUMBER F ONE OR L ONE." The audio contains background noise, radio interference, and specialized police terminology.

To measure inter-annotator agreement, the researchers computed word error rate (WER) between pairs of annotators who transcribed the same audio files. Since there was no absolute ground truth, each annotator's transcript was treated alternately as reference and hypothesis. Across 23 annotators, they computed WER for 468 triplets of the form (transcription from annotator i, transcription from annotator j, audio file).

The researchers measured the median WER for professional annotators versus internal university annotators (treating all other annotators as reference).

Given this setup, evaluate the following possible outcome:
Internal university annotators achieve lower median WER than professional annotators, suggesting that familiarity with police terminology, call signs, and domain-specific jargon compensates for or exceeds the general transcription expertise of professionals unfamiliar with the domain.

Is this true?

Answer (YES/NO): NO